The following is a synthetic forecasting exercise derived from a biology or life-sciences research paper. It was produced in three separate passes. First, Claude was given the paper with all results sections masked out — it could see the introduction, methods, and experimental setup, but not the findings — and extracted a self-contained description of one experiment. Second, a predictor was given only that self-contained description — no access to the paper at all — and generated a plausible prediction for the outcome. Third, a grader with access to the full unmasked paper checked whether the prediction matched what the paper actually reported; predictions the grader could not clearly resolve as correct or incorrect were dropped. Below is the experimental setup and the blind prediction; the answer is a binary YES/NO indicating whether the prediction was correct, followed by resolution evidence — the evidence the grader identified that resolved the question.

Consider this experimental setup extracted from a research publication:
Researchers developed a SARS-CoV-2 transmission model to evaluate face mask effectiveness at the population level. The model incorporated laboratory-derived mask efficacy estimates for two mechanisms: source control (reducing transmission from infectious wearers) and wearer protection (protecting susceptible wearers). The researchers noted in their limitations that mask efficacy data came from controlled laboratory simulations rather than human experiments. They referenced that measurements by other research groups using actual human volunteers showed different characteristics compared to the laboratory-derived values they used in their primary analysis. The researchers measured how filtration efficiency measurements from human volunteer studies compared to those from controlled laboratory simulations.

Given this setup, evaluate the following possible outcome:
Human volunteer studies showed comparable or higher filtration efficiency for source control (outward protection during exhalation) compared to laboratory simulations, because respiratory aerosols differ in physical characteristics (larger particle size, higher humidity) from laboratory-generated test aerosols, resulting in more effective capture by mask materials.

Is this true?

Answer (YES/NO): NO